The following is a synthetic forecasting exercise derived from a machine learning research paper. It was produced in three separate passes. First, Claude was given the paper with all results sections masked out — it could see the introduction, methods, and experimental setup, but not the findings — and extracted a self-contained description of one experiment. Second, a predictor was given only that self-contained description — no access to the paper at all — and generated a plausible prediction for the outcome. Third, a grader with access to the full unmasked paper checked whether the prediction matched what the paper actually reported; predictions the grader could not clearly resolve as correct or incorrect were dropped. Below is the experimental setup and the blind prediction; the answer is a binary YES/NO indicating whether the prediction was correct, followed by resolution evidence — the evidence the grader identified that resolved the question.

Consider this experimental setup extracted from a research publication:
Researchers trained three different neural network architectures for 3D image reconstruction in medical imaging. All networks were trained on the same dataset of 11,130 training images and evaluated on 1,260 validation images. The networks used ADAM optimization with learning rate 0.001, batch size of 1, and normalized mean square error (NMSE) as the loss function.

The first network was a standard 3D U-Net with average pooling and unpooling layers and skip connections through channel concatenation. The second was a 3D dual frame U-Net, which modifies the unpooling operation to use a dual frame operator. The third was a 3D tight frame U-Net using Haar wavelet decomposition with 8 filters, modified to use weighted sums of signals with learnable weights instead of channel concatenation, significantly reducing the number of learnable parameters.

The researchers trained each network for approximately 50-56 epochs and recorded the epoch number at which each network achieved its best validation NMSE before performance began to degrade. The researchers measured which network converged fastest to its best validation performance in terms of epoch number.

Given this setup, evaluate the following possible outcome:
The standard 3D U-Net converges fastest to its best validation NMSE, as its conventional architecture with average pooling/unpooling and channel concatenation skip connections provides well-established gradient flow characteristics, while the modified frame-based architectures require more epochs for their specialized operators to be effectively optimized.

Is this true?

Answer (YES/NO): YES